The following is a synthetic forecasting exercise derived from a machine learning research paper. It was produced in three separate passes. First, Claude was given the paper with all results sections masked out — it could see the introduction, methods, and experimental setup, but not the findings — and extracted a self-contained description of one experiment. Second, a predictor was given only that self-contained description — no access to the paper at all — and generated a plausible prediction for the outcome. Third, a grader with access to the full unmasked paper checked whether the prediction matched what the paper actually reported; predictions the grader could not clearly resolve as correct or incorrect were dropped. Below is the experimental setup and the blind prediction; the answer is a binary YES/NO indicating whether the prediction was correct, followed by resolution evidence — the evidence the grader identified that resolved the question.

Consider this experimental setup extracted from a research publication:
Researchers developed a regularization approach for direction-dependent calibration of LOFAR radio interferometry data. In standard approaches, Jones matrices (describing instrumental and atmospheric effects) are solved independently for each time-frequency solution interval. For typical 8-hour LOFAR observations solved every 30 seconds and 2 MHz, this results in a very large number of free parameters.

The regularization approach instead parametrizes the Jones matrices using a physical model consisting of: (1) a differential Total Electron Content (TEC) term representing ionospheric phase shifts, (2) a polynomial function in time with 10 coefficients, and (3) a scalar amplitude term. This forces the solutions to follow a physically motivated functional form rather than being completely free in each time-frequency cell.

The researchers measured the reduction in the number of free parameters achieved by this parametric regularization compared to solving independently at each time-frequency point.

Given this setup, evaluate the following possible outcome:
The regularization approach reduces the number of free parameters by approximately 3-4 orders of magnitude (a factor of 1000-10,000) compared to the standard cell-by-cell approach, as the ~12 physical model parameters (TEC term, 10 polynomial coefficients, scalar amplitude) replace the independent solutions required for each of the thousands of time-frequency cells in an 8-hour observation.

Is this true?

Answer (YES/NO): NO